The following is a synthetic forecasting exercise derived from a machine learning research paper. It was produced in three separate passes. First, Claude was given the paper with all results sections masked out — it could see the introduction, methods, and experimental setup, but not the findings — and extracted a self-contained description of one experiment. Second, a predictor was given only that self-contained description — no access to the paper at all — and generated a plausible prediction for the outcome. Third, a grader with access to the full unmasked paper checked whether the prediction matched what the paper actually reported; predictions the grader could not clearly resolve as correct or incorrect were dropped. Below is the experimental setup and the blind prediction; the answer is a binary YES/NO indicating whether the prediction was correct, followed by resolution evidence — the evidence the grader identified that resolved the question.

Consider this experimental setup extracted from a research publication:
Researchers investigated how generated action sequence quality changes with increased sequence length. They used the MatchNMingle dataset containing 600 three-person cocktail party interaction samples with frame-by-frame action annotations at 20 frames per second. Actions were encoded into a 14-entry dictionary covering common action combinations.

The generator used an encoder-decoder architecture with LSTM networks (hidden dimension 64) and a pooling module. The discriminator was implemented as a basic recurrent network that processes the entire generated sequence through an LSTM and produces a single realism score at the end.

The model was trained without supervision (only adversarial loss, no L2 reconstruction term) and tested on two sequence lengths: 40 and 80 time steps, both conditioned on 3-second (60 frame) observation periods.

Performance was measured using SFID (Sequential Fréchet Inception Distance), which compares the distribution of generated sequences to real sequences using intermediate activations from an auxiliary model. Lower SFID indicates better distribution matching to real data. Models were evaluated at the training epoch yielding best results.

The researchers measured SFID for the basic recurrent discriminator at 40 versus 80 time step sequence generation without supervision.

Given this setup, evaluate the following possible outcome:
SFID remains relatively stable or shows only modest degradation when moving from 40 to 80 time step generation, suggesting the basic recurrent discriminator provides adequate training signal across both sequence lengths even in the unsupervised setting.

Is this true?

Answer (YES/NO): NO